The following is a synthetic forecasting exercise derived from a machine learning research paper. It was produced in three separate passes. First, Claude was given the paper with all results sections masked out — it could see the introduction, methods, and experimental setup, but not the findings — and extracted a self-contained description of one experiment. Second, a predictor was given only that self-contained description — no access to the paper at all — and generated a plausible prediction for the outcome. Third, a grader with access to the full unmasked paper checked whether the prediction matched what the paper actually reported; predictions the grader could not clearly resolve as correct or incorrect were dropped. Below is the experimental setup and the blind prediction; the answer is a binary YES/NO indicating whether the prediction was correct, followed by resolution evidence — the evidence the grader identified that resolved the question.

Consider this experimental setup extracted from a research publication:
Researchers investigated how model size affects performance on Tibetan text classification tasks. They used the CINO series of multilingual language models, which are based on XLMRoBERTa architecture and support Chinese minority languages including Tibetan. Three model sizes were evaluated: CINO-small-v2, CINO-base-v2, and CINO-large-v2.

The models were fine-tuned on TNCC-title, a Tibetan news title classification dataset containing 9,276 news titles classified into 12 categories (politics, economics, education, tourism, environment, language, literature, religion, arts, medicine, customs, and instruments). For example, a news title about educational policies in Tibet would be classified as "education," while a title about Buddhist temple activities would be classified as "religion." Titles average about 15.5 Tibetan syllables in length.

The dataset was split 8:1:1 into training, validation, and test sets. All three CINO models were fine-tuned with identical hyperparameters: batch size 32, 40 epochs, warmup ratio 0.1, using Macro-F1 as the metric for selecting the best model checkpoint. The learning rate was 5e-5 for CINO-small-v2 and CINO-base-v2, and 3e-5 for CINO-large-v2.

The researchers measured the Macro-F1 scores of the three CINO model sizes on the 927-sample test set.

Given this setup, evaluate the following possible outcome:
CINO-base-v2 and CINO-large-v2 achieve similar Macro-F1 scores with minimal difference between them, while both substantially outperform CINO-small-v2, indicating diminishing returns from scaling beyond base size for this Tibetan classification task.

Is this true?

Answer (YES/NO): NO